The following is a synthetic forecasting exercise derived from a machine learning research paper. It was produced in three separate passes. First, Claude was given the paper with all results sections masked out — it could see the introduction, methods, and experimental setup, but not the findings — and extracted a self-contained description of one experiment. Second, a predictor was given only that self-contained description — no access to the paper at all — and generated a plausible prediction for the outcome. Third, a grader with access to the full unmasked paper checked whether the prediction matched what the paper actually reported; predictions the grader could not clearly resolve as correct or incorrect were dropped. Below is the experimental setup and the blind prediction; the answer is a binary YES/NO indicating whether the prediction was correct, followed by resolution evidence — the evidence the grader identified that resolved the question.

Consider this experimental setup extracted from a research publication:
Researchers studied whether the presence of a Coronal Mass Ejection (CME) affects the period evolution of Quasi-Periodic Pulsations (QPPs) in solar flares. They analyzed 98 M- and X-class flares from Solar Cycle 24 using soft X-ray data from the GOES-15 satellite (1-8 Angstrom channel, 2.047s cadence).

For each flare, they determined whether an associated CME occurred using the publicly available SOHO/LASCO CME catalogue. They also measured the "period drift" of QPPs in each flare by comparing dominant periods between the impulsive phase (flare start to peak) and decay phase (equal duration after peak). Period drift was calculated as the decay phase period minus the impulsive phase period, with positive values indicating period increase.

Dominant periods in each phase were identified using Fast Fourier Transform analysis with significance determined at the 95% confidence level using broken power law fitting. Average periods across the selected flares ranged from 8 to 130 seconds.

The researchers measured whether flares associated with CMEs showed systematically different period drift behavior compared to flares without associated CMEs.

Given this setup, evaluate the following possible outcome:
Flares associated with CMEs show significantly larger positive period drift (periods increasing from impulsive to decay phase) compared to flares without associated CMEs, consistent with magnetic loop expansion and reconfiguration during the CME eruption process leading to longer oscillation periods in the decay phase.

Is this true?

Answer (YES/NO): NO